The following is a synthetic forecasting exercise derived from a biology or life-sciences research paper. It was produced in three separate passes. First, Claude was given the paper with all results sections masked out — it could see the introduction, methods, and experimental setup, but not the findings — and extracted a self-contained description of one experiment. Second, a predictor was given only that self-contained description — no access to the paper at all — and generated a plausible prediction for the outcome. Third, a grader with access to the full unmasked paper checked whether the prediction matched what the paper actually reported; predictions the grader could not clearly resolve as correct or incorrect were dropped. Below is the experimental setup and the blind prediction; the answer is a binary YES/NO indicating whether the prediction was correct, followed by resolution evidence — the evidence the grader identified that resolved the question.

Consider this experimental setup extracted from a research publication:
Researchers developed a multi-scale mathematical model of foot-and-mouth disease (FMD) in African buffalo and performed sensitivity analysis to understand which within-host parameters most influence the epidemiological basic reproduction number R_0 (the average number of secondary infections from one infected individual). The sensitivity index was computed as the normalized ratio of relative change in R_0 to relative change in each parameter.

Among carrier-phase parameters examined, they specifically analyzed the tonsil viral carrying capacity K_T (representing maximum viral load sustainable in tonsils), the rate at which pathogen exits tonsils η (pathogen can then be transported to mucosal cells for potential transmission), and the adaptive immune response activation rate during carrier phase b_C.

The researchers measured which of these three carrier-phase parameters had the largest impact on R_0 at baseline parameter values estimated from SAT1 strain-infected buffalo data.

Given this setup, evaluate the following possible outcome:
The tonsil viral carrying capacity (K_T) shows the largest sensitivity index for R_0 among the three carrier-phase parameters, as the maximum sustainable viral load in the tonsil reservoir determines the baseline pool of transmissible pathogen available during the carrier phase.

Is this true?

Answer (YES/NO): YES